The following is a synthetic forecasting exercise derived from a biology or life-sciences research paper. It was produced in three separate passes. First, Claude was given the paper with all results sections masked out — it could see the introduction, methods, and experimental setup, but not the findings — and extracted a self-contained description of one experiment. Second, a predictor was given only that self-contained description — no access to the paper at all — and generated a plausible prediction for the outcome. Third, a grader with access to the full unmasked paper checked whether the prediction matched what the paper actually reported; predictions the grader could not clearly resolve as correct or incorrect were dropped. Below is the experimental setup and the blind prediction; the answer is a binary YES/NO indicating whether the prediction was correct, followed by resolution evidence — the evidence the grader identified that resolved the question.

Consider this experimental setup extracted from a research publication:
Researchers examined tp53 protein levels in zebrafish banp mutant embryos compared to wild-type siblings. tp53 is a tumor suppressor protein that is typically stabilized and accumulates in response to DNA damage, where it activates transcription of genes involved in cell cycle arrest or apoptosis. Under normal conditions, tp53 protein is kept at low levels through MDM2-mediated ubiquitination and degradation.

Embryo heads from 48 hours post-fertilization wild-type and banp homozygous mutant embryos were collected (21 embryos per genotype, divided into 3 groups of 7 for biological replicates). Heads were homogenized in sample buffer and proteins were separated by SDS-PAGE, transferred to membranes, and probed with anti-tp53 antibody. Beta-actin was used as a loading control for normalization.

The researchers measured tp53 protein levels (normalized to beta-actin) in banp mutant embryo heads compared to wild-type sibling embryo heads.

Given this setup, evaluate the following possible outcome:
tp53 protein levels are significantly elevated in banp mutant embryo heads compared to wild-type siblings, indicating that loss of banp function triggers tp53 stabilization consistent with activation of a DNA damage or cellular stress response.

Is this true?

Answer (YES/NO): YES